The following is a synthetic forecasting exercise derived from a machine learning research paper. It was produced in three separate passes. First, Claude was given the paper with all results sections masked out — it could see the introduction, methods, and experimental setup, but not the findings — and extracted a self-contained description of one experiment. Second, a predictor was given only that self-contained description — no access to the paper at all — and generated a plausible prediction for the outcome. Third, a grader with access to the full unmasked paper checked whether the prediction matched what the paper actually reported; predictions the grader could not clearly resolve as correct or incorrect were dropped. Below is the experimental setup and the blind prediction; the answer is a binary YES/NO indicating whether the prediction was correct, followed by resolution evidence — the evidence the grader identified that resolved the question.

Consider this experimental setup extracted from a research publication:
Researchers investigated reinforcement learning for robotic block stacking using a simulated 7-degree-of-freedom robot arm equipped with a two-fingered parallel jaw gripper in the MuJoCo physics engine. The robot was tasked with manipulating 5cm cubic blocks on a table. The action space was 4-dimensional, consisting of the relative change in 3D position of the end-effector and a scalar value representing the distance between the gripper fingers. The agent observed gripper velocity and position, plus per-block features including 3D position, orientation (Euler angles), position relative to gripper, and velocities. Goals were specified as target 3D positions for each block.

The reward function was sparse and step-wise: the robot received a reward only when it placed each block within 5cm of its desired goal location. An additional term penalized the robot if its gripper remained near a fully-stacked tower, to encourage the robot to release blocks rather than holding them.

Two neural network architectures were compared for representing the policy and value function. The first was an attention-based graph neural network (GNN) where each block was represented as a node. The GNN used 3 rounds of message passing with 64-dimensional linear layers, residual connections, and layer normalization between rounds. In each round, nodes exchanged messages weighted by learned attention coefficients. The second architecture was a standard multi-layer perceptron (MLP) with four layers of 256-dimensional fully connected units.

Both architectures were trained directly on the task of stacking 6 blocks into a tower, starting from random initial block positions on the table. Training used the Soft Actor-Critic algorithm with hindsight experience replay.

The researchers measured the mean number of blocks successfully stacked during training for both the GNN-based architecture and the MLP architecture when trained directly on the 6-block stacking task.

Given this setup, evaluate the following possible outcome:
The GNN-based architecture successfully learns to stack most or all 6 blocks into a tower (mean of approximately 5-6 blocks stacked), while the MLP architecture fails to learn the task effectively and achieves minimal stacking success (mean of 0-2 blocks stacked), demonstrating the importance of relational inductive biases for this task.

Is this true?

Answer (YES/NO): NO